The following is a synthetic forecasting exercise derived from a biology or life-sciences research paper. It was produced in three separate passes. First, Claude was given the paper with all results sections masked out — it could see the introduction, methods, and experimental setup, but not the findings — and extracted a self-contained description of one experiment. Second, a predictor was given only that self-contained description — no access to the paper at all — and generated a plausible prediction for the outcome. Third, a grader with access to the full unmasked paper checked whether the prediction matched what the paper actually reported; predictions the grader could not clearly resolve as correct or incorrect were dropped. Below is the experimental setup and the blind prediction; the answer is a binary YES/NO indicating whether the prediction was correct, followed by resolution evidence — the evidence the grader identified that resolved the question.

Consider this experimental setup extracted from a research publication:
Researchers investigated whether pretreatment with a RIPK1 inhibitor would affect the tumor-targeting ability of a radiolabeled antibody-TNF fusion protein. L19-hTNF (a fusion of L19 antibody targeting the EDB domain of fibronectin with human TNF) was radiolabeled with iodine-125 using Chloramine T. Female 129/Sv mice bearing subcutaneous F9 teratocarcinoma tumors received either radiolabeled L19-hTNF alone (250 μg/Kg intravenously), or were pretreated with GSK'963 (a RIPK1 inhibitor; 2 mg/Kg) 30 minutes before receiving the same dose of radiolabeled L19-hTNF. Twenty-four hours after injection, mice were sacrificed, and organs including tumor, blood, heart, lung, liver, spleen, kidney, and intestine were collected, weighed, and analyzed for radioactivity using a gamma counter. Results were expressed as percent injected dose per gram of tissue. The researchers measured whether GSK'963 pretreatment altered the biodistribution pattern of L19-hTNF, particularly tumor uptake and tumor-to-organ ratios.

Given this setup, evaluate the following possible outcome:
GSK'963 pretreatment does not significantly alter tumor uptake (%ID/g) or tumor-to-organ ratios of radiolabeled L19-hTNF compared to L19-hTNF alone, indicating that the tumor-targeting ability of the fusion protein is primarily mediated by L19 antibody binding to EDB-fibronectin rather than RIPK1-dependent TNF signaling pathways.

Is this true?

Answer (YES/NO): YES